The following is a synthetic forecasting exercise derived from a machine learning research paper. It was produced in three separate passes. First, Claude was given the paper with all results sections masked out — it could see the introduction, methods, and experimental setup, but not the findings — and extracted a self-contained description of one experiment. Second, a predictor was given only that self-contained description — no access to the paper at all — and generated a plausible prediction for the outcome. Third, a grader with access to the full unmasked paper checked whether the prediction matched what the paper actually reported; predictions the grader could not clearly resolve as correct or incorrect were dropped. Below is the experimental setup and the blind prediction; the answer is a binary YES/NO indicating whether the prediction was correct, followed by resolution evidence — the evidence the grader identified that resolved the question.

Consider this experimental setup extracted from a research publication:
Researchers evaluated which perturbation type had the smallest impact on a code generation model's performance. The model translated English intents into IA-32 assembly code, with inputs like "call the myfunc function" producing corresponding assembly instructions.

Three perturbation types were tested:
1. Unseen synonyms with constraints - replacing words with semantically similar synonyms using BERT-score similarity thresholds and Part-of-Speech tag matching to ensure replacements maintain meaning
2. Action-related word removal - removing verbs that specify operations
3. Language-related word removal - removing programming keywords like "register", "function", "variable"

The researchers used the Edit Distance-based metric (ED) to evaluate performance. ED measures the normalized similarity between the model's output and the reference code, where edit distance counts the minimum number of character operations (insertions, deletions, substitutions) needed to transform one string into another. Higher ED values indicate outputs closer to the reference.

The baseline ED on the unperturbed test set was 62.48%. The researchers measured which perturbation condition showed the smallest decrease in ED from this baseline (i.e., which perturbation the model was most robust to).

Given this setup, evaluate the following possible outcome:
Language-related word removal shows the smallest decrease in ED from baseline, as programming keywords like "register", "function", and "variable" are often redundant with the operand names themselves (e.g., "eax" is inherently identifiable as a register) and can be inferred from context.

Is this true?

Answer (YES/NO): NO